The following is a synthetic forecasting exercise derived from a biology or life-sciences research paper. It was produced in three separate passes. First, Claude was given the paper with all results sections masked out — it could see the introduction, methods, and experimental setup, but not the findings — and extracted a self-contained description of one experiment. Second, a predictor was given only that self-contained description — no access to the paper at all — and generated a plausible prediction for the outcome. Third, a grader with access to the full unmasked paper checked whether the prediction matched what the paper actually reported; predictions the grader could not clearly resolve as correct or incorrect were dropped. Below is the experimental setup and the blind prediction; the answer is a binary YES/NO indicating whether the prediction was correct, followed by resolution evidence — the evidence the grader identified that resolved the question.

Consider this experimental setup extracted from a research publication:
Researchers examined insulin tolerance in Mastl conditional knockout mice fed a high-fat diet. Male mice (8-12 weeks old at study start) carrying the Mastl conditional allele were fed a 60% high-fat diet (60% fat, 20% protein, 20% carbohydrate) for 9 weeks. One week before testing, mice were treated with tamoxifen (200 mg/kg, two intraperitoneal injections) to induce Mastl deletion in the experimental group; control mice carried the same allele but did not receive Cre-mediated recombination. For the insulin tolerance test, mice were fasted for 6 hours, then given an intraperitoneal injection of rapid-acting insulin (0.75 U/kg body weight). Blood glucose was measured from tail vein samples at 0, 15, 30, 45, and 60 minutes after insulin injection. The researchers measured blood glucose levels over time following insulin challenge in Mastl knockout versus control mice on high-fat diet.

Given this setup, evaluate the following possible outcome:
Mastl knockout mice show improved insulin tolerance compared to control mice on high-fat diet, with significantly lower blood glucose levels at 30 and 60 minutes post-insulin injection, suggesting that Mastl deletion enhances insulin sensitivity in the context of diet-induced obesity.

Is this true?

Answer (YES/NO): NO